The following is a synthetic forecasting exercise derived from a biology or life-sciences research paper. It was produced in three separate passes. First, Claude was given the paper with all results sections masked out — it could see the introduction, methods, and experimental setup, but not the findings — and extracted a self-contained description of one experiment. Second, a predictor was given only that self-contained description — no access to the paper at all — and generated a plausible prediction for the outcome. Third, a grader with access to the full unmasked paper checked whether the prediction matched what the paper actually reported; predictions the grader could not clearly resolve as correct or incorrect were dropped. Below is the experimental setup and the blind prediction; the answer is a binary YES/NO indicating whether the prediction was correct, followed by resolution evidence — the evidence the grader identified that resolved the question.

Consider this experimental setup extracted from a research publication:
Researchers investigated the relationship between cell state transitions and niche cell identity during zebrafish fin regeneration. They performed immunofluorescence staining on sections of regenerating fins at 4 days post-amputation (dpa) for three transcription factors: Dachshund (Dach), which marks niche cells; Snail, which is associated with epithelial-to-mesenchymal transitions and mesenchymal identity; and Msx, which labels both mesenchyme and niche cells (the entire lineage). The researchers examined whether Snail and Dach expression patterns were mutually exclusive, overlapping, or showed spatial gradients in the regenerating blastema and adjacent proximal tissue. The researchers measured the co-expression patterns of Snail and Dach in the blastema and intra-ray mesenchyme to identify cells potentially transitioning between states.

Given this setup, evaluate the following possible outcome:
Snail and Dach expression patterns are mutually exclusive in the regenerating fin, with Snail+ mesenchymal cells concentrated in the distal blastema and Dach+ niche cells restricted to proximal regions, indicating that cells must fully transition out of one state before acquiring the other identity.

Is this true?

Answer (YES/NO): NO